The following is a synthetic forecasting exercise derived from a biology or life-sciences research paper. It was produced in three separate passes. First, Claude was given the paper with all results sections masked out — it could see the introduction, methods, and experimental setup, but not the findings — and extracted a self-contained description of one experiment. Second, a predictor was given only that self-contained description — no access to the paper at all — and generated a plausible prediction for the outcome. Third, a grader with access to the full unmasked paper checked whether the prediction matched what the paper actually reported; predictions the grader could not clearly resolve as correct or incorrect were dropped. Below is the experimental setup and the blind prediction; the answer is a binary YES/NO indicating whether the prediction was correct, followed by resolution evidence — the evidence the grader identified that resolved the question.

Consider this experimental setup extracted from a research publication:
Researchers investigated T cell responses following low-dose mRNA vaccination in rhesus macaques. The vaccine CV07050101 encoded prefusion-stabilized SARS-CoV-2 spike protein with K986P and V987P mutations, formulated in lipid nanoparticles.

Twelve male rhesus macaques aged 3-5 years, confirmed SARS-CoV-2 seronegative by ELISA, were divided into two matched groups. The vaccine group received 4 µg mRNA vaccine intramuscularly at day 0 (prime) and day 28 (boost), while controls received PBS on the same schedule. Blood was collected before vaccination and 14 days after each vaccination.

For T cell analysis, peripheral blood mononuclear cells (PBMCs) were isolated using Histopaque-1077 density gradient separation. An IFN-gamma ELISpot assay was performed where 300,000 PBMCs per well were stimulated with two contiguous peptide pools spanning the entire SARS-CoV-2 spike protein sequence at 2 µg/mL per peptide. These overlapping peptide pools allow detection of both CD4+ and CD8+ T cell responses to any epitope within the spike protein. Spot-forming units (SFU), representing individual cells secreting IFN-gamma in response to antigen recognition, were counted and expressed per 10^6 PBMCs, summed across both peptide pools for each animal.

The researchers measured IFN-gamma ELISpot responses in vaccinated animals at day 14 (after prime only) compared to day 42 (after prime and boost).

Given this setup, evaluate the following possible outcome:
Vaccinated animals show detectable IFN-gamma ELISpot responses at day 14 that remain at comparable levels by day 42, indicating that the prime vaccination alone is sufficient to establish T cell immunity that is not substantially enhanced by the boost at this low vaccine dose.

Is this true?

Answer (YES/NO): NO